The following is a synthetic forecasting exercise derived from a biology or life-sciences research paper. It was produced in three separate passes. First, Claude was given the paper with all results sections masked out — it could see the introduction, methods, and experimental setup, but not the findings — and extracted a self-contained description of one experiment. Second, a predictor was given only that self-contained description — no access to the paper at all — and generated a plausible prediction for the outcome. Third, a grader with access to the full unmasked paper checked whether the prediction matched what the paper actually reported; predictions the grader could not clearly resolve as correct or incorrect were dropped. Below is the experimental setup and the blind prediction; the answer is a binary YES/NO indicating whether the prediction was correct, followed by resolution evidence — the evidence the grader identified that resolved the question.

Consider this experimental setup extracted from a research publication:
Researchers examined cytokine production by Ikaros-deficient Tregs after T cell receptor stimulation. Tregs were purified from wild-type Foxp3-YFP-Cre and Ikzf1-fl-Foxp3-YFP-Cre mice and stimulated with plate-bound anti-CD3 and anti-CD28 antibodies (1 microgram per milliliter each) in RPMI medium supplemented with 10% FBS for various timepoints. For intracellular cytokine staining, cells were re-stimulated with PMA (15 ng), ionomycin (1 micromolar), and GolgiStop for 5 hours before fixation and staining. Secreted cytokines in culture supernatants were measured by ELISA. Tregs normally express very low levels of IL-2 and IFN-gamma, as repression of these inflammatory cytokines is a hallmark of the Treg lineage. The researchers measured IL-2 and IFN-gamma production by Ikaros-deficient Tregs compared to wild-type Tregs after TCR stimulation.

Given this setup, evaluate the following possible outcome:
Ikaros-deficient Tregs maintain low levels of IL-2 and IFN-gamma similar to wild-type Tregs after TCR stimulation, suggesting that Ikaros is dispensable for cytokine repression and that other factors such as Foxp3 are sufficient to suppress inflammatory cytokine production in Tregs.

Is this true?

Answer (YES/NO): NO